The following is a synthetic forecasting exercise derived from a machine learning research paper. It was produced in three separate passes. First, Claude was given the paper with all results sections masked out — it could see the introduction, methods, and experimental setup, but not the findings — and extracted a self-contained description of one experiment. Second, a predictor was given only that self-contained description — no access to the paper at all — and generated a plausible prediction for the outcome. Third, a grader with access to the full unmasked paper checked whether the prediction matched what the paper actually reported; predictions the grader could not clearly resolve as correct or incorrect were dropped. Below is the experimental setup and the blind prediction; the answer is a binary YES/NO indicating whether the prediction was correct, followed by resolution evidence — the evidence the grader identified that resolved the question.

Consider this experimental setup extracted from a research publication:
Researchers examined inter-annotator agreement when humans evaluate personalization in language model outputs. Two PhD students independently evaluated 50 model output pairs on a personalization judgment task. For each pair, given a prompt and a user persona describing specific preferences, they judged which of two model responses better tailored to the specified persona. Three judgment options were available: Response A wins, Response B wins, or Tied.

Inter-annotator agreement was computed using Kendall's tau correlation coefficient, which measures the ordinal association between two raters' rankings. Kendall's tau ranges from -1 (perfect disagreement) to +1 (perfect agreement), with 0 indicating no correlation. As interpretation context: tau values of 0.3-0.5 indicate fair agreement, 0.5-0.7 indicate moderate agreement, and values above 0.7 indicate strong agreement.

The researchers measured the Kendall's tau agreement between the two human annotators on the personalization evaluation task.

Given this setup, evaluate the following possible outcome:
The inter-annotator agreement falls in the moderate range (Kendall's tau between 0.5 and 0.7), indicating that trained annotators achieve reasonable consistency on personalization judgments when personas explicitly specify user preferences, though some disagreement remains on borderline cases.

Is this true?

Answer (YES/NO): YES